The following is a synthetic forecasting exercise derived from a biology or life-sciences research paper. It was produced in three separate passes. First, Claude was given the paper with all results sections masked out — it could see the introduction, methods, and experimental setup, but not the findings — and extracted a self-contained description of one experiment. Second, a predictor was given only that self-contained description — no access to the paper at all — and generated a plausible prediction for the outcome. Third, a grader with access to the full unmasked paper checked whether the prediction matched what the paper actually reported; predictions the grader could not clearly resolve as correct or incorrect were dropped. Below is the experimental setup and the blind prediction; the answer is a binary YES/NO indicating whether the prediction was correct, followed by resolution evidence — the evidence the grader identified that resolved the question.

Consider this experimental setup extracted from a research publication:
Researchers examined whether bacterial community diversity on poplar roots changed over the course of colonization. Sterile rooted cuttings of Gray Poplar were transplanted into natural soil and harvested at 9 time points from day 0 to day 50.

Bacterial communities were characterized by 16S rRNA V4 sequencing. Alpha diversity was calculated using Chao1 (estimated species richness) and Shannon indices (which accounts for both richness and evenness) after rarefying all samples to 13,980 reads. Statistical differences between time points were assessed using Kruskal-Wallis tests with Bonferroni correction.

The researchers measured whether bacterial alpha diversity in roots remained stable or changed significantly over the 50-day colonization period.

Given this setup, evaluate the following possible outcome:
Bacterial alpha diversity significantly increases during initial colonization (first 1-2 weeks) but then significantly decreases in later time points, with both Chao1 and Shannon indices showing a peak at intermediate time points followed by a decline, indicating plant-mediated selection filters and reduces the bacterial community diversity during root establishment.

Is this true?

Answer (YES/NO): NO